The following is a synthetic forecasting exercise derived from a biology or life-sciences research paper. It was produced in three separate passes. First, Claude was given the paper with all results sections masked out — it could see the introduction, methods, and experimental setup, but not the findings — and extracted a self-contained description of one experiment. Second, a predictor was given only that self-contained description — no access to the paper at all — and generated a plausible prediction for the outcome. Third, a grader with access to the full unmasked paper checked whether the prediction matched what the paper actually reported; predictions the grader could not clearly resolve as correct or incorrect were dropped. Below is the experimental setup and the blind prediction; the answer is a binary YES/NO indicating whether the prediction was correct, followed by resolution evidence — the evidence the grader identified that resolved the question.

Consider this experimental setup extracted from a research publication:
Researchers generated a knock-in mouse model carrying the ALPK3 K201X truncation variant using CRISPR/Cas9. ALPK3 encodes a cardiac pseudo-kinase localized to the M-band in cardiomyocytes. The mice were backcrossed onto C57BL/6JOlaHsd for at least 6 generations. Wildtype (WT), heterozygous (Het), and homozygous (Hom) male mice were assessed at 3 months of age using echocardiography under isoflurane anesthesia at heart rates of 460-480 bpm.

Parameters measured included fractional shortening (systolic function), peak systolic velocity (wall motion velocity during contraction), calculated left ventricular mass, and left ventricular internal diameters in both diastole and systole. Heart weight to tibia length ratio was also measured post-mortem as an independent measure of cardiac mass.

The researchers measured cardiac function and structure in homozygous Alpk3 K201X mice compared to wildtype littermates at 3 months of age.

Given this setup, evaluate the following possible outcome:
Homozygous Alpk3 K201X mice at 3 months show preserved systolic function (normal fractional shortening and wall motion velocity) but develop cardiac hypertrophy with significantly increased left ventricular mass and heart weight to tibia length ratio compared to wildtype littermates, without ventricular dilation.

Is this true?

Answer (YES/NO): NO